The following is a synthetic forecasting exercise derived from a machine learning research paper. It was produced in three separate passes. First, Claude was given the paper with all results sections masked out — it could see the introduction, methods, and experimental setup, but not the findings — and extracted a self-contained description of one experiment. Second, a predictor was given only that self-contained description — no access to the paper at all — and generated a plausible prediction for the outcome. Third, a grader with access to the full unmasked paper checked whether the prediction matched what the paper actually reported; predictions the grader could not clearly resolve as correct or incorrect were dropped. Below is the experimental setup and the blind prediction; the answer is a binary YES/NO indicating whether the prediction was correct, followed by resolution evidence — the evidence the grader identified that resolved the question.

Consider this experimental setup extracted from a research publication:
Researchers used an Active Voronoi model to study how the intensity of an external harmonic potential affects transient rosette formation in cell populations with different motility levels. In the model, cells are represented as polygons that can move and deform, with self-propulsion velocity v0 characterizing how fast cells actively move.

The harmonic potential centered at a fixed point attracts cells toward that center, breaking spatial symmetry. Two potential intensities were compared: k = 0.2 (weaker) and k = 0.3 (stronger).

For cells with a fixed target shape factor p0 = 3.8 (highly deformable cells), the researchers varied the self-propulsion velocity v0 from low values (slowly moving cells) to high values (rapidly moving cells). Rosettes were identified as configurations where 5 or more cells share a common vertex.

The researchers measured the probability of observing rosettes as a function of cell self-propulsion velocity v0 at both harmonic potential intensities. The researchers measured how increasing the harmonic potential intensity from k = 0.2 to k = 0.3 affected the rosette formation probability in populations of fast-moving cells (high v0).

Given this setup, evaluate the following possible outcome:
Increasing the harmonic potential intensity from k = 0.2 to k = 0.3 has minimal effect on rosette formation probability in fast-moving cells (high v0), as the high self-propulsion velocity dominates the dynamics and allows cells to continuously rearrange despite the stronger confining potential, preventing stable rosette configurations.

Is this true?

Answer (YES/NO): NO